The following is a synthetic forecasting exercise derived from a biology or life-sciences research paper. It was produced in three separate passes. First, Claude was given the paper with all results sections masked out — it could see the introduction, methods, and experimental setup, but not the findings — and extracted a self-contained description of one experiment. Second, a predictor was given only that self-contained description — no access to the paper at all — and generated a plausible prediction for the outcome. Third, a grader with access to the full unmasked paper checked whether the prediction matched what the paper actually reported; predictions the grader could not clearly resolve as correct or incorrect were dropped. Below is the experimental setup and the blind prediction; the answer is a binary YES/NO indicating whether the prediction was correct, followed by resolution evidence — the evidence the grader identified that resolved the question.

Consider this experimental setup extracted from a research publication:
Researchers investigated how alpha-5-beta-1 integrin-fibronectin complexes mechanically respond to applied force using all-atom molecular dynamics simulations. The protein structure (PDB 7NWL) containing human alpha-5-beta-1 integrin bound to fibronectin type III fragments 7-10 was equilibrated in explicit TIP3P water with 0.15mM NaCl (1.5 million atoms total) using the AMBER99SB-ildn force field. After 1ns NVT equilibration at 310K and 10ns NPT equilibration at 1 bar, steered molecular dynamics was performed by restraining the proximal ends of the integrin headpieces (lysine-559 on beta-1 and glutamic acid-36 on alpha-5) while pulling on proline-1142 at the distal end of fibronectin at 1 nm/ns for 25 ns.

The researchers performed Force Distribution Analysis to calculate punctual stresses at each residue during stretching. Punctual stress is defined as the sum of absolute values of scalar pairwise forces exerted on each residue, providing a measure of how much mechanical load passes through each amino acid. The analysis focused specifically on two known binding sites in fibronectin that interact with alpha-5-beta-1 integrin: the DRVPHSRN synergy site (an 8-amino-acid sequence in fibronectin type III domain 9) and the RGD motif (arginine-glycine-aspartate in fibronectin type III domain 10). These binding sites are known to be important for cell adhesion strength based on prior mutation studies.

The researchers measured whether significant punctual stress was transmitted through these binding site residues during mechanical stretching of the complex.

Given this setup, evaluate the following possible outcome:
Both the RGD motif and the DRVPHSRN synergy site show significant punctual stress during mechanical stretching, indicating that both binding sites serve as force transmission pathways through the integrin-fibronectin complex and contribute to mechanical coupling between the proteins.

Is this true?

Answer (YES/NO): YES